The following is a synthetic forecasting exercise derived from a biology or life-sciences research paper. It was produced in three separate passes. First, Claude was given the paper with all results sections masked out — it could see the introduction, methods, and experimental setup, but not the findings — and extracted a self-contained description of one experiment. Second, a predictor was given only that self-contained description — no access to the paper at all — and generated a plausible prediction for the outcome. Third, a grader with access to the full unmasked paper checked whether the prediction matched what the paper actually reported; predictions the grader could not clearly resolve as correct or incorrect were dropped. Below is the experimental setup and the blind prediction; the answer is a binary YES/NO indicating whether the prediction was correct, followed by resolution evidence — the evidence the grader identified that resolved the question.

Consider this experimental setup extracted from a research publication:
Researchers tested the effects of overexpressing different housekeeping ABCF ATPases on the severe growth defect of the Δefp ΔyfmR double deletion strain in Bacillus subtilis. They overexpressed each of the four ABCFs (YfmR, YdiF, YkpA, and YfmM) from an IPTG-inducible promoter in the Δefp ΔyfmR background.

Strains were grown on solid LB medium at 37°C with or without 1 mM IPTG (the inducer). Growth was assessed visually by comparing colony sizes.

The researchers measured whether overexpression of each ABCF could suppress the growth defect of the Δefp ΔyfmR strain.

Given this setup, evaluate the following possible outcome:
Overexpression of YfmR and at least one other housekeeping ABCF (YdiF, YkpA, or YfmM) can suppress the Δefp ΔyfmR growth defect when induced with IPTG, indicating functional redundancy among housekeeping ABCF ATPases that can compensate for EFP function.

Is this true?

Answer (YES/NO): NO